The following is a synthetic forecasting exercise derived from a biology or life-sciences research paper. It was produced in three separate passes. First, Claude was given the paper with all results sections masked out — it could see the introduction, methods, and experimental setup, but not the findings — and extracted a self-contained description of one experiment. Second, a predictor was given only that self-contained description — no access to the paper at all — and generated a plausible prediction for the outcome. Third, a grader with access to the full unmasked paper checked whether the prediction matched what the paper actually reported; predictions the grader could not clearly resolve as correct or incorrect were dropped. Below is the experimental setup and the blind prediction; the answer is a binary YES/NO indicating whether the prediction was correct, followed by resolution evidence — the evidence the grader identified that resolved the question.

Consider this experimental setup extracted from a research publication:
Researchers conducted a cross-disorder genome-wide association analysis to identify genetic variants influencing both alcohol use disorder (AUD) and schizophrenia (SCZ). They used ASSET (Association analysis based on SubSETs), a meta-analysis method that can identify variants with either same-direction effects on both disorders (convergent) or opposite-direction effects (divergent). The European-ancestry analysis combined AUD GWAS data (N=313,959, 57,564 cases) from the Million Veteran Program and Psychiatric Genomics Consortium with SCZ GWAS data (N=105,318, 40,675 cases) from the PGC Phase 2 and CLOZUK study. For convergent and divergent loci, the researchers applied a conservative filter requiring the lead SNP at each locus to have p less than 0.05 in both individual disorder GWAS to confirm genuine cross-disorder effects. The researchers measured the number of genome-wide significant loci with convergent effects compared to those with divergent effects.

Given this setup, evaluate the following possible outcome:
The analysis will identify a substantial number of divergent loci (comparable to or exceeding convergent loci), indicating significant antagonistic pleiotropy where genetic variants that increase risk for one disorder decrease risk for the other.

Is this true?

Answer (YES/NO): NO